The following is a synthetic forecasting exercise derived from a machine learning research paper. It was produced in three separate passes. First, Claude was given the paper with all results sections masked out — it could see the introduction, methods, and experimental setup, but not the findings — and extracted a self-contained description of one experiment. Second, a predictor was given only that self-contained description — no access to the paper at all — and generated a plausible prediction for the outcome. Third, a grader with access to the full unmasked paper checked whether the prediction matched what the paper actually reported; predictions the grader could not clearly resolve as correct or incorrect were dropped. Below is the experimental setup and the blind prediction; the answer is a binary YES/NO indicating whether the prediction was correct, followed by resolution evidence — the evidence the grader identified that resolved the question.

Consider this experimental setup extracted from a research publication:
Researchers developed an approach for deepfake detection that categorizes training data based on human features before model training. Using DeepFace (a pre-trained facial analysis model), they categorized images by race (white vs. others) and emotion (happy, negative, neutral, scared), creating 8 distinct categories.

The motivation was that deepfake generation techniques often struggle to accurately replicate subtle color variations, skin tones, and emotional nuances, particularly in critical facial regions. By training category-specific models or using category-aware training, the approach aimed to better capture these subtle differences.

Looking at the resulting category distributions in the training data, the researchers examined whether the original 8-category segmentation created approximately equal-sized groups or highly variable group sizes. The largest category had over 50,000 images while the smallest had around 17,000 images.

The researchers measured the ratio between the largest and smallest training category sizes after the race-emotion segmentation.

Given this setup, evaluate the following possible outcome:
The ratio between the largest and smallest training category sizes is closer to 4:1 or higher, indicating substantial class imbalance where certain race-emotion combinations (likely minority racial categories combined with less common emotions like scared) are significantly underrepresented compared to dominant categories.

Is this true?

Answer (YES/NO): NO